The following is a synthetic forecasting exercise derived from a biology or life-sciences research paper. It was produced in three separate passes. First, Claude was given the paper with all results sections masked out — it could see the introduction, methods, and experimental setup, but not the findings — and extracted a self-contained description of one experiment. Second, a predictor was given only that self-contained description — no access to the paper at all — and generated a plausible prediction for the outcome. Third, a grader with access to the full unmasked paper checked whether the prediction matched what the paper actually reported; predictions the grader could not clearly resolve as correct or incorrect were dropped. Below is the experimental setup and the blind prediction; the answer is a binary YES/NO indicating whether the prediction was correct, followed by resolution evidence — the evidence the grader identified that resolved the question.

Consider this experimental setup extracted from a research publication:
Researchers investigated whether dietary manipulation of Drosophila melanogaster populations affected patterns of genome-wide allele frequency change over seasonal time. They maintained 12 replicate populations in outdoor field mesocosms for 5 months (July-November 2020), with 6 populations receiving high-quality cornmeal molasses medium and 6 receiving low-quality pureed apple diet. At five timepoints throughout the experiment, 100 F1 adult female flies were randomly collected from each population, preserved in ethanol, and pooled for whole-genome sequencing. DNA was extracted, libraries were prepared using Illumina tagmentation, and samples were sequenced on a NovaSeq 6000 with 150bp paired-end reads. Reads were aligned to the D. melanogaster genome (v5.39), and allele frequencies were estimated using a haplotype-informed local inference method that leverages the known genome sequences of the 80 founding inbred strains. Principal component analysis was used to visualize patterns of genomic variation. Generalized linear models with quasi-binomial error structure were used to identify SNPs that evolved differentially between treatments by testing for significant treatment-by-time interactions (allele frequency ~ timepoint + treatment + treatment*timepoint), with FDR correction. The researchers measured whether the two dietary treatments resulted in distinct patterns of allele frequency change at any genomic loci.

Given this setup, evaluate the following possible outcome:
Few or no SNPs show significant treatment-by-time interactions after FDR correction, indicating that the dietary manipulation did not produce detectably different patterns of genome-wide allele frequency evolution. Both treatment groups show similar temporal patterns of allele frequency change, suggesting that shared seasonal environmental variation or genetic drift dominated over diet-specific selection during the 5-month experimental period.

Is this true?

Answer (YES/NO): NO